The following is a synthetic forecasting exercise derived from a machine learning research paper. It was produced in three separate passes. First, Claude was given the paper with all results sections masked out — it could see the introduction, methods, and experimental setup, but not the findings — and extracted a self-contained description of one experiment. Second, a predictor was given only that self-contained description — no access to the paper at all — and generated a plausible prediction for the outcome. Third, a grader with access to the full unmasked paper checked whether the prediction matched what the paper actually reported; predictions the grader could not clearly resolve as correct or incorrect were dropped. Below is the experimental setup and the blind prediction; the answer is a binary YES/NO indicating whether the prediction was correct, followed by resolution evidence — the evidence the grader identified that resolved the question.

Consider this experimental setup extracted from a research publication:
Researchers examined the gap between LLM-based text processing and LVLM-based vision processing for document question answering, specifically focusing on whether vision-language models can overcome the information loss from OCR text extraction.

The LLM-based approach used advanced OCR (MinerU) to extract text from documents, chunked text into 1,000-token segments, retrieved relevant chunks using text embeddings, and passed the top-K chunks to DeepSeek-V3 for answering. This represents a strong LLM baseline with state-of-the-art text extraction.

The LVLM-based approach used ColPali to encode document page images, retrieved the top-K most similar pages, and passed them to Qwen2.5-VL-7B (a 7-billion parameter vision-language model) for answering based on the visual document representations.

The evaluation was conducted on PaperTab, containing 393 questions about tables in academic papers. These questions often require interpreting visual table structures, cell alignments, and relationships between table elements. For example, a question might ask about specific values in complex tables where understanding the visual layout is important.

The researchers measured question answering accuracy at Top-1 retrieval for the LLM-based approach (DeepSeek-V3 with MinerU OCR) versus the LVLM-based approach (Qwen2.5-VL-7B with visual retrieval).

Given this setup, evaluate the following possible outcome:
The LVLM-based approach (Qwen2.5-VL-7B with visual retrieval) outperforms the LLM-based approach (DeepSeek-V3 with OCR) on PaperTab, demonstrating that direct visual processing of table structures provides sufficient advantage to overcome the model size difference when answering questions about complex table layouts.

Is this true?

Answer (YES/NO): YES